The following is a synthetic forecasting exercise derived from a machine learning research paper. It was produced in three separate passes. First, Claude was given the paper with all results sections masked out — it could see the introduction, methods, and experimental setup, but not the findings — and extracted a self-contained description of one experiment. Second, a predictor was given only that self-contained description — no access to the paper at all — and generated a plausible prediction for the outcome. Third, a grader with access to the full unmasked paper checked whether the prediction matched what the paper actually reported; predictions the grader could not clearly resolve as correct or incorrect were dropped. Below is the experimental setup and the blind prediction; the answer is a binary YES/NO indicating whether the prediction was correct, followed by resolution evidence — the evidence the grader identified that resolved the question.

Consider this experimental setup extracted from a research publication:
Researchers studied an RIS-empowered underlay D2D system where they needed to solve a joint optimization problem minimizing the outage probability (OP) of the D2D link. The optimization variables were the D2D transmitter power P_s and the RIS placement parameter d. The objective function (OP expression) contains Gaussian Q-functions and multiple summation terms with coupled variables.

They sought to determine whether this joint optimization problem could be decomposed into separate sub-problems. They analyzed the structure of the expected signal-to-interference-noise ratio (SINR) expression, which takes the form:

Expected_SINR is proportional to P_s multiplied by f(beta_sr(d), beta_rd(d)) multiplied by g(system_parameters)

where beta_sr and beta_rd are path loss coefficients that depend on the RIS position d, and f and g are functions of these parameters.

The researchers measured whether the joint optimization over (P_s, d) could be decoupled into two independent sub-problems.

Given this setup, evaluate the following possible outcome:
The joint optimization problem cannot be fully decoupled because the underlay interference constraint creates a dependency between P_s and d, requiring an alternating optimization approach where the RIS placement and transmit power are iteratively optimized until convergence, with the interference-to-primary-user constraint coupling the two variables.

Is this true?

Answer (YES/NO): NO